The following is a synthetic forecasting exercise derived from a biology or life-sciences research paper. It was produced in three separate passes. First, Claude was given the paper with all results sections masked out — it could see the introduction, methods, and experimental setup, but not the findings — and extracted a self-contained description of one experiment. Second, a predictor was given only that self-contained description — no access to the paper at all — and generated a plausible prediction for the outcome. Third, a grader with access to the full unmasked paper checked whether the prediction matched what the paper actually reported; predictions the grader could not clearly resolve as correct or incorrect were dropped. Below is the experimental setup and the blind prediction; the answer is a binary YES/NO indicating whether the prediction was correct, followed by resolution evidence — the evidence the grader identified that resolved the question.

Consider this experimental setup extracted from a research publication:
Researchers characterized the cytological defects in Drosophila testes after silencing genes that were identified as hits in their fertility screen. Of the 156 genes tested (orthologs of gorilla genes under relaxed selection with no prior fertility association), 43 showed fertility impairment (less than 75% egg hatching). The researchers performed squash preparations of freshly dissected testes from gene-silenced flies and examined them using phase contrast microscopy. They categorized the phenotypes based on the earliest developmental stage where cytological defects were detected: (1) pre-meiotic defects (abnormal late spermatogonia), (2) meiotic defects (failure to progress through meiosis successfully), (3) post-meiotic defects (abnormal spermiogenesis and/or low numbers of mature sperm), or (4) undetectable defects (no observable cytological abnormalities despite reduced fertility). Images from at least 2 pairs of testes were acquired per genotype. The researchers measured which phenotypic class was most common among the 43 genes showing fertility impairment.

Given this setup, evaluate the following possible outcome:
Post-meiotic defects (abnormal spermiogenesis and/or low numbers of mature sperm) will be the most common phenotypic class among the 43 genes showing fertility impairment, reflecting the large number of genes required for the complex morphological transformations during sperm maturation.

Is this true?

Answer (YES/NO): YES